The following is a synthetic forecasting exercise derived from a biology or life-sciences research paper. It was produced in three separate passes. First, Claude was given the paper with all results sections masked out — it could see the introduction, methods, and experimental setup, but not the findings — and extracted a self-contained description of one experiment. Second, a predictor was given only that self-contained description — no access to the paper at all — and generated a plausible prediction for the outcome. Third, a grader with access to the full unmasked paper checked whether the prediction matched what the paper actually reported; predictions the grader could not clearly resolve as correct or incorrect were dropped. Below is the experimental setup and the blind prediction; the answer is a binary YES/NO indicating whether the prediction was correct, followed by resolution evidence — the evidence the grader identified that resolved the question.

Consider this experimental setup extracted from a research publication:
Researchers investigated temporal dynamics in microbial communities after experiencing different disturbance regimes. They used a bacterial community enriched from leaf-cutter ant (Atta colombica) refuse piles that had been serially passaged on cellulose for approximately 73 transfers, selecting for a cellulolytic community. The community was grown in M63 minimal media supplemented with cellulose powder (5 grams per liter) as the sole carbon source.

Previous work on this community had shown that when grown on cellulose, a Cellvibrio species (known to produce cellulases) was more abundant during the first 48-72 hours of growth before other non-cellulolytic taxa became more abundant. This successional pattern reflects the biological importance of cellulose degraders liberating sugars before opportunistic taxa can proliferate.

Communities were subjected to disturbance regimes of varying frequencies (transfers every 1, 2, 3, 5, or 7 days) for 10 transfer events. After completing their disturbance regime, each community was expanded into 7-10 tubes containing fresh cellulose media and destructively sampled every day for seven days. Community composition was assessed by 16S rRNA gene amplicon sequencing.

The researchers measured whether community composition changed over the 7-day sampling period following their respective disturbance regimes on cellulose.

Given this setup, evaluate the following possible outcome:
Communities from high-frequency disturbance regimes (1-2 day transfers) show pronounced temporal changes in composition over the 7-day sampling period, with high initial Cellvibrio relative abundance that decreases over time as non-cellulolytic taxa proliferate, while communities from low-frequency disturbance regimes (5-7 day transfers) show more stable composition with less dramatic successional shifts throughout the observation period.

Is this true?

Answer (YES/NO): NO